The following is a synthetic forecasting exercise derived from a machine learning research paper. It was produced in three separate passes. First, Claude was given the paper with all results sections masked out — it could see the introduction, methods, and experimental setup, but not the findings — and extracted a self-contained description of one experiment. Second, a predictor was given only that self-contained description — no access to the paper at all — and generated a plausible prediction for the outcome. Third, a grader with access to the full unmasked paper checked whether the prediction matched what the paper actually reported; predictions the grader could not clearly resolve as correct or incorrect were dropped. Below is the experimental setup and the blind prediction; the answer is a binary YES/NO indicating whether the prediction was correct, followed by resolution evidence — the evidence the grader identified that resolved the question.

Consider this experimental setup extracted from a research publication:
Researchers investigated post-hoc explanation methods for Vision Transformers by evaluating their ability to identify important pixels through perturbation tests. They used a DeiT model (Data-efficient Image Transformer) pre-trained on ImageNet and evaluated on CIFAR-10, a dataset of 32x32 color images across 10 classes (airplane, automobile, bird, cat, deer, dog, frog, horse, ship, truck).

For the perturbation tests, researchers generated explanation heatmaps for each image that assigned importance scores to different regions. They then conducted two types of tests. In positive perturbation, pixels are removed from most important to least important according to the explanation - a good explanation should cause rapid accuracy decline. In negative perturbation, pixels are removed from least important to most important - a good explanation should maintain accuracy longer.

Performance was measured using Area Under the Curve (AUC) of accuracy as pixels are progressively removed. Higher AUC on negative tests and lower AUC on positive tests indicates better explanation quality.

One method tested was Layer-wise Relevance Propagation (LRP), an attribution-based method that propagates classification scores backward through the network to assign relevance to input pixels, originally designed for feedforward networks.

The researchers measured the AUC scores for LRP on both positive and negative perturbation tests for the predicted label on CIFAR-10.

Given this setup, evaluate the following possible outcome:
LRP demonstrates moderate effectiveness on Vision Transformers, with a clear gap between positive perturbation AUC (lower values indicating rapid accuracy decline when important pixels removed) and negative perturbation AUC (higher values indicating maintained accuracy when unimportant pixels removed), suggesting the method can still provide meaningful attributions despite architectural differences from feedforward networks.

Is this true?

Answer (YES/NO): NO